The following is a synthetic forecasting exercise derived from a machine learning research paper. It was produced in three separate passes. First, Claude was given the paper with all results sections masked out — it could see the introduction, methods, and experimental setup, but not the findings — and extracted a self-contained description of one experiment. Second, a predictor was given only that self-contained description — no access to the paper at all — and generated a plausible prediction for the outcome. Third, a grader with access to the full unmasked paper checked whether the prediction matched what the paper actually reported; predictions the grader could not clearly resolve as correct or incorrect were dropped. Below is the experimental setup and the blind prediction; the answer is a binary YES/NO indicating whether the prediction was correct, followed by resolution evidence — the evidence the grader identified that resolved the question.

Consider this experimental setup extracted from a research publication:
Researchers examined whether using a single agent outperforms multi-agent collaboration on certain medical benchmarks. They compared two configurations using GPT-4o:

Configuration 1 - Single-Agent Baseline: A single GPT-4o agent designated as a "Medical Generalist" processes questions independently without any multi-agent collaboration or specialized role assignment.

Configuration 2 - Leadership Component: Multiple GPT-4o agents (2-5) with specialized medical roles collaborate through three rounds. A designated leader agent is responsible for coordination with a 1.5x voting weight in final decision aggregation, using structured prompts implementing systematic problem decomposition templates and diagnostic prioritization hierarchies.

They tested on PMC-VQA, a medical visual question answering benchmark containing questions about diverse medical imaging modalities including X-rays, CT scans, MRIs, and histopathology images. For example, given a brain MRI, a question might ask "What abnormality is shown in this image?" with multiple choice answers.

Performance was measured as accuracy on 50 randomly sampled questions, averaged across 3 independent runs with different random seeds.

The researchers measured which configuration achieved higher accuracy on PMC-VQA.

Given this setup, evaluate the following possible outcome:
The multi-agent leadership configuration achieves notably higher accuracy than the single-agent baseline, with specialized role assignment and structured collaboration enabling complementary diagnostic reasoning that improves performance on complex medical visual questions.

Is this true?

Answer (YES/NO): NO